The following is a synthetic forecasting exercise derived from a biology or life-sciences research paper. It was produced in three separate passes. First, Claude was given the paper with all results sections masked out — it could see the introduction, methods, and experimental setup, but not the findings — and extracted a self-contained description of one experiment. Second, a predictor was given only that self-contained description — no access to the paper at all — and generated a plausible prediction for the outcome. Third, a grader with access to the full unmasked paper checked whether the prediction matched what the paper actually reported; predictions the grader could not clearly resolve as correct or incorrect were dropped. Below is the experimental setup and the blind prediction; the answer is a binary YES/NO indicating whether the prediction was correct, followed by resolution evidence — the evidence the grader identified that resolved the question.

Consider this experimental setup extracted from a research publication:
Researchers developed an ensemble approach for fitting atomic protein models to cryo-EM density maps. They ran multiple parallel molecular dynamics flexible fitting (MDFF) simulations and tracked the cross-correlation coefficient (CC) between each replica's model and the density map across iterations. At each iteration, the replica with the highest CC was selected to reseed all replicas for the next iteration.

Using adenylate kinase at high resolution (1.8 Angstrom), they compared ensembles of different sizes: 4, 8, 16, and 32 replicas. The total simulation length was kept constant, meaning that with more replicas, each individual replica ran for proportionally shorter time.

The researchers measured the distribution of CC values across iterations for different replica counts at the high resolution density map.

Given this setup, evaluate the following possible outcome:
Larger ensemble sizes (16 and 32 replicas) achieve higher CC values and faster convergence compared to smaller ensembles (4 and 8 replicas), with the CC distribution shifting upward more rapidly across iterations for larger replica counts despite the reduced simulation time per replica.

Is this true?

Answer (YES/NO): NO